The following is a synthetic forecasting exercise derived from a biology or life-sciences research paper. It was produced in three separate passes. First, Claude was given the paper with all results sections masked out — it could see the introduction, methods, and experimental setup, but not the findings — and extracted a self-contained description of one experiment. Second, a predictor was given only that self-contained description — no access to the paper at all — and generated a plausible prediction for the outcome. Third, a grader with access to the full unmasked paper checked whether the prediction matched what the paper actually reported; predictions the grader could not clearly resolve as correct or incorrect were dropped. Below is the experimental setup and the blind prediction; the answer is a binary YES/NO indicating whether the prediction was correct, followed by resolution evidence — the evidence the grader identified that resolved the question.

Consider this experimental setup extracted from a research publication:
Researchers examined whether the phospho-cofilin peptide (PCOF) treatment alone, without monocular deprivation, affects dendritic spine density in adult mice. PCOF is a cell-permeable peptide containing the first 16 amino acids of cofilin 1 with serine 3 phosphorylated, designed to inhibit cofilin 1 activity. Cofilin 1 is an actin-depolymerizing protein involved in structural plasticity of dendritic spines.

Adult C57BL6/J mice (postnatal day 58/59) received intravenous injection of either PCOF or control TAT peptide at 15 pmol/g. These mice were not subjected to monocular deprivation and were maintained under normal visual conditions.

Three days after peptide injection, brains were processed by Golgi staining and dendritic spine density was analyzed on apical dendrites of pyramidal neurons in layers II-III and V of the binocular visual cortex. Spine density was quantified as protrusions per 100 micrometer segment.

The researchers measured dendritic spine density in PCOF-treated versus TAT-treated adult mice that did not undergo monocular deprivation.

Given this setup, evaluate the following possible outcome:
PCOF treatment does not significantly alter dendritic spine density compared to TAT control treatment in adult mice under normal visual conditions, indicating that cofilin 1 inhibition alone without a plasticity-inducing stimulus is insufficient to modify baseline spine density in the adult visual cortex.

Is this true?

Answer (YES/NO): YES